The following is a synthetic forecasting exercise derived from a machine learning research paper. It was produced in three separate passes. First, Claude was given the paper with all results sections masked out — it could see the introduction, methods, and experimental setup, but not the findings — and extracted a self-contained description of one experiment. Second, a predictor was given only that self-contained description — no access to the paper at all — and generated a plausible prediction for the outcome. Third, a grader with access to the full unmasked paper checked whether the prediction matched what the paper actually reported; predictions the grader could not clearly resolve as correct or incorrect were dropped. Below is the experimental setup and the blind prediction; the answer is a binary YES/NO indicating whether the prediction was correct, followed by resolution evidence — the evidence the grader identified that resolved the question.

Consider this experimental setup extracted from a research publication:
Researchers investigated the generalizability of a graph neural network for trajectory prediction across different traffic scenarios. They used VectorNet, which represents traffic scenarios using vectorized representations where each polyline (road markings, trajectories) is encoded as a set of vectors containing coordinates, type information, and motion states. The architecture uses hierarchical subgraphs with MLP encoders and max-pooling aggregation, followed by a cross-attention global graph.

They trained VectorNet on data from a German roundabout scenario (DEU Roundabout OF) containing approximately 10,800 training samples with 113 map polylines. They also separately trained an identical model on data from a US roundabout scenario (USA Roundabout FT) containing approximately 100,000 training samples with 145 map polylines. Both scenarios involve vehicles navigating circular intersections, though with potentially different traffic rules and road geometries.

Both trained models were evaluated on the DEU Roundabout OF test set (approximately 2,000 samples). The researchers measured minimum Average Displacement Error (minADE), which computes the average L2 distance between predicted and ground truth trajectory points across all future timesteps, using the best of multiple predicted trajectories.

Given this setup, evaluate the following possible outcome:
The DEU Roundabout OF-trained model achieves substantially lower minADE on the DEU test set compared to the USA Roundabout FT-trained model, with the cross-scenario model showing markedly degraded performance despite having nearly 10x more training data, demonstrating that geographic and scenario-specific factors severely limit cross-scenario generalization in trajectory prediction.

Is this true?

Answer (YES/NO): NO